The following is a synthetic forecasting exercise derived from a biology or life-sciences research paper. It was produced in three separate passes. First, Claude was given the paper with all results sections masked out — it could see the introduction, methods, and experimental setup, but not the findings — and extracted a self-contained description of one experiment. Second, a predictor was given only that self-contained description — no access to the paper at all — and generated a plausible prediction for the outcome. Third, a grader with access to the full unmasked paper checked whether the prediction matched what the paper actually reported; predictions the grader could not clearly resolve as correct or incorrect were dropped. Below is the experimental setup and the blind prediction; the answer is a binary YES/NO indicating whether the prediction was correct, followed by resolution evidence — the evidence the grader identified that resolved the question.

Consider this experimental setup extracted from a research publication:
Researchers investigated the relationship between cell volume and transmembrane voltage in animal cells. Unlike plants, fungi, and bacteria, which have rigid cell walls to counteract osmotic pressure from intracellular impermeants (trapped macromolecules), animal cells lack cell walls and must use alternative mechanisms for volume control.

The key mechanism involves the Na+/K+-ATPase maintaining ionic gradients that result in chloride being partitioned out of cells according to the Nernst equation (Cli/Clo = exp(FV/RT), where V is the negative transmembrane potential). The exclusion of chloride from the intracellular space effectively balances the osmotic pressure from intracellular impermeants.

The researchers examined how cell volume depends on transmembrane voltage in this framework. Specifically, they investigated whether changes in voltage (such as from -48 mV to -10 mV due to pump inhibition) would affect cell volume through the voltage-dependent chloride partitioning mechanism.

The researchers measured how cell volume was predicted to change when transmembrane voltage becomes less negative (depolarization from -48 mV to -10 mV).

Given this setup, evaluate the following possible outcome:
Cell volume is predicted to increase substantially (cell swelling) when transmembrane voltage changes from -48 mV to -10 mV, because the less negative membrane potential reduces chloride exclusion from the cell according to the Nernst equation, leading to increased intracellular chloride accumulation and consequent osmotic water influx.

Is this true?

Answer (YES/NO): YES